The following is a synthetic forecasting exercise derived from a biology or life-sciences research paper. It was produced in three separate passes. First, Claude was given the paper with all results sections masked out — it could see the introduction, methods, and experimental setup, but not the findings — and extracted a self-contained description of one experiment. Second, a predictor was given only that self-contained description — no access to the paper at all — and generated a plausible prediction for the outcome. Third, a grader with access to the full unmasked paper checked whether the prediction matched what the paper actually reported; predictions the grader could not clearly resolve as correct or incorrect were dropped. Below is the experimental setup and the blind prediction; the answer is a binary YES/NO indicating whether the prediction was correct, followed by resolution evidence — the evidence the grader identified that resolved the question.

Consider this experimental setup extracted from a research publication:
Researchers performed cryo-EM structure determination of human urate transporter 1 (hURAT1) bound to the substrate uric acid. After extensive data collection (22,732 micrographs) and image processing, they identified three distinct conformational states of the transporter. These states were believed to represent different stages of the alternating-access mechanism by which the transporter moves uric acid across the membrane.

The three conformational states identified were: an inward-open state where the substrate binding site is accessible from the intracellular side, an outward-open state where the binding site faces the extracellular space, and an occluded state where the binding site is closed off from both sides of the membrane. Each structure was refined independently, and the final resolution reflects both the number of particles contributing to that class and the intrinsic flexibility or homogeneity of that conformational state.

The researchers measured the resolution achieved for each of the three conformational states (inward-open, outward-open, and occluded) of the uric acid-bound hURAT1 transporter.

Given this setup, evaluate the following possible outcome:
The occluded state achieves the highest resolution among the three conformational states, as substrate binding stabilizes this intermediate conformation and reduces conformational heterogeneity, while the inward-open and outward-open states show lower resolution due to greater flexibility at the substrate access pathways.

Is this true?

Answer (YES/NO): NO